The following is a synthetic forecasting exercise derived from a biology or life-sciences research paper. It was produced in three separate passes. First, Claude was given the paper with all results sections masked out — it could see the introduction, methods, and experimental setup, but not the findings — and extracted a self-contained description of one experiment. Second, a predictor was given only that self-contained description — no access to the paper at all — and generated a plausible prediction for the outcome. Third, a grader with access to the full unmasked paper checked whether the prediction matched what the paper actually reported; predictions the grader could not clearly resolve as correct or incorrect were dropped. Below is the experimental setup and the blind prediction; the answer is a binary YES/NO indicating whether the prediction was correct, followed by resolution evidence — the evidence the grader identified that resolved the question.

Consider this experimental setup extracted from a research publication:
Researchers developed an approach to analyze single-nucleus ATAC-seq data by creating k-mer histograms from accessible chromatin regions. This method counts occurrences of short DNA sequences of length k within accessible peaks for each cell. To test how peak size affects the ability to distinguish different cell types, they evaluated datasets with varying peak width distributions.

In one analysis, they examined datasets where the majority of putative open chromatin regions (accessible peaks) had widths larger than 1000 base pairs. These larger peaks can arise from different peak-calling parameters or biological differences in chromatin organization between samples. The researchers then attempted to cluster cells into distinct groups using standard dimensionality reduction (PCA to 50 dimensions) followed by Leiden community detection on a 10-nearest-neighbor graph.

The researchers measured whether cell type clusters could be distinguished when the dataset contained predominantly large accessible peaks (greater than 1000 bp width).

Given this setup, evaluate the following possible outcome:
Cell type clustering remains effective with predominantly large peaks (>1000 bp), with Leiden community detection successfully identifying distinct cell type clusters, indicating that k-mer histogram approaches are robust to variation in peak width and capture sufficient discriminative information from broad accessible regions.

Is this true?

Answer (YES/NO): NO